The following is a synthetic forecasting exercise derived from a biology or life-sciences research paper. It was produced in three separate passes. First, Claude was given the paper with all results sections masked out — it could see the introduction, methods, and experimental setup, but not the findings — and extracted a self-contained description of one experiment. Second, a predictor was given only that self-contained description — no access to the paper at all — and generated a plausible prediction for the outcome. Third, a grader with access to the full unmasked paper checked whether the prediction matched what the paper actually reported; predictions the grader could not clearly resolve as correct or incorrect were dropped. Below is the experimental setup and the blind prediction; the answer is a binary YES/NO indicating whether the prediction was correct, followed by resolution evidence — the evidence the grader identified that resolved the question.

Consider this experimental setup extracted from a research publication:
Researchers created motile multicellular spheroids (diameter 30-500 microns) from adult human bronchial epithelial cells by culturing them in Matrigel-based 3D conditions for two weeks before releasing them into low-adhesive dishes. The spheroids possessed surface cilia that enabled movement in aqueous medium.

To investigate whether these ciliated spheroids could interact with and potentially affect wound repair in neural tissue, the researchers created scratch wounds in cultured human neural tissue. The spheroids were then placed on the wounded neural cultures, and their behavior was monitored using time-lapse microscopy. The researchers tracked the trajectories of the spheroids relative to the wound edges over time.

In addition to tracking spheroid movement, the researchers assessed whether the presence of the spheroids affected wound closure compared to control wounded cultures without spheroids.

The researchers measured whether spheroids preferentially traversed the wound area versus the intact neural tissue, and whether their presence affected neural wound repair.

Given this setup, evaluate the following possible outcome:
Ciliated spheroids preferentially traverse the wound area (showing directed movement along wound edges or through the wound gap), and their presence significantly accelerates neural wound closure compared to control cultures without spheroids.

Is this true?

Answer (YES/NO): NO